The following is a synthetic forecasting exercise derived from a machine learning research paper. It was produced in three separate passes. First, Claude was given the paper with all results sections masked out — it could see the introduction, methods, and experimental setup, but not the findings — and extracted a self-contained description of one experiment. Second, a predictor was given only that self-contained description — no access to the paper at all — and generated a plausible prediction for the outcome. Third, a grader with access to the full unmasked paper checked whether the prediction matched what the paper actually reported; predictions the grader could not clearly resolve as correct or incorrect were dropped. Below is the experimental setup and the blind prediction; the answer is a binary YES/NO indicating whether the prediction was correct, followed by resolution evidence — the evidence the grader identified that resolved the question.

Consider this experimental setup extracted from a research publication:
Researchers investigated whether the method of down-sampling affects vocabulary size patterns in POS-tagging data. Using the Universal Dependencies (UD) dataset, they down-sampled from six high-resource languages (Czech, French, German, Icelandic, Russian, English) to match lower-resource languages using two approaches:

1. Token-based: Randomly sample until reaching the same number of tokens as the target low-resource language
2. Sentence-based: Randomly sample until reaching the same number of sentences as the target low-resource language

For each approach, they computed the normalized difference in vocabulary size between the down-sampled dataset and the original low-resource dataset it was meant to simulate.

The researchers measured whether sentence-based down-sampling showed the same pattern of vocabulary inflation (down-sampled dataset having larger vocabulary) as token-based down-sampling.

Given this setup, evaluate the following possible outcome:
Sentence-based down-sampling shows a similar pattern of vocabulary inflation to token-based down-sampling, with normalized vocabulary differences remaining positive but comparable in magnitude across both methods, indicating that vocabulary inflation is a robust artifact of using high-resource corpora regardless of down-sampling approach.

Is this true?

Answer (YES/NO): YES